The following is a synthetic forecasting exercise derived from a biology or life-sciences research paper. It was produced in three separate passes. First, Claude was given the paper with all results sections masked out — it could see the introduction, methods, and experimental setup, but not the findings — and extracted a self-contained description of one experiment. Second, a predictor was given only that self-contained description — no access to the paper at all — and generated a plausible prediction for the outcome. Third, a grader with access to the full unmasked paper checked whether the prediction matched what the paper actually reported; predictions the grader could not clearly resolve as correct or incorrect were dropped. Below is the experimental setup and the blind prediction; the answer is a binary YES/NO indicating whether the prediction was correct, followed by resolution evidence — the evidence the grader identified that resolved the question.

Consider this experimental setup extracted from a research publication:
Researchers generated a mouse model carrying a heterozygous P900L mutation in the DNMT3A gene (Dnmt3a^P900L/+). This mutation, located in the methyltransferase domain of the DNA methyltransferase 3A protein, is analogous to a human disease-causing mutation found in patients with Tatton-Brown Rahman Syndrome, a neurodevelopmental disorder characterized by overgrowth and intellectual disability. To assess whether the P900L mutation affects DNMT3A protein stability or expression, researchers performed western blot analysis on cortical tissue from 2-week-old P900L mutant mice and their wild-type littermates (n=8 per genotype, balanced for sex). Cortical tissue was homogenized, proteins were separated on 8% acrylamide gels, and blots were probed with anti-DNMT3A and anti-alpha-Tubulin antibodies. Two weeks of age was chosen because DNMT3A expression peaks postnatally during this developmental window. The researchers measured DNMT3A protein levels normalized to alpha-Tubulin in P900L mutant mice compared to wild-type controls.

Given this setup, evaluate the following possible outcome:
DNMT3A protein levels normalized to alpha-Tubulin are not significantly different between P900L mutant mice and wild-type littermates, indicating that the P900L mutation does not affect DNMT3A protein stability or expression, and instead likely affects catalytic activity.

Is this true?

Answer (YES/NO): NO